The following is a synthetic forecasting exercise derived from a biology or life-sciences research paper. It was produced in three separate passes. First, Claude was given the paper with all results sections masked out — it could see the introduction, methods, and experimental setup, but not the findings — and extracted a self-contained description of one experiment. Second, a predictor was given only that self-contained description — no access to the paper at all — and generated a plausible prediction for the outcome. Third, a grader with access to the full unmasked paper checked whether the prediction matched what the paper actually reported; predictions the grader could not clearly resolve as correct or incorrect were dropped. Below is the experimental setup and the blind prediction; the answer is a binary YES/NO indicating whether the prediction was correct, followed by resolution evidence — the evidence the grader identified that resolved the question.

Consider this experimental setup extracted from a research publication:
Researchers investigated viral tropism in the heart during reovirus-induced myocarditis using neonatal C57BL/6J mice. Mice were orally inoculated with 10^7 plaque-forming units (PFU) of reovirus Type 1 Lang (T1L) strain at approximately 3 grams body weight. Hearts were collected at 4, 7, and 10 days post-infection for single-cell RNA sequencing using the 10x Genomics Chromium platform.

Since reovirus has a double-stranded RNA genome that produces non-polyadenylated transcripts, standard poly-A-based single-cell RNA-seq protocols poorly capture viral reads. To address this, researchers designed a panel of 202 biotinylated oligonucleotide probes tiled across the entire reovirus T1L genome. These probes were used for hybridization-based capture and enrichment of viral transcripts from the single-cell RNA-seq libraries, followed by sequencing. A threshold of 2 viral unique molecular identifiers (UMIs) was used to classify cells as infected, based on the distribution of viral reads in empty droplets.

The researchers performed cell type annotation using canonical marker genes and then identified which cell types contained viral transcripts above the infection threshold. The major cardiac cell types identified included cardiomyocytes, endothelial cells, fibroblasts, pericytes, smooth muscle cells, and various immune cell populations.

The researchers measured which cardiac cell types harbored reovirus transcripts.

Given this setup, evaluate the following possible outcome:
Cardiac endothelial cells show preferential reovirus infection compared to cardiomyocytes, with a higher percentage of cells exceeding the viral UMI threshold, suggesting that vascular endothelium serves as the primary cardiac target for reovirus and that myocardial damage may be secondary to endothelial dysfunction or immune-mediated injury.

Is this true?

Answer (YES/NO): YES